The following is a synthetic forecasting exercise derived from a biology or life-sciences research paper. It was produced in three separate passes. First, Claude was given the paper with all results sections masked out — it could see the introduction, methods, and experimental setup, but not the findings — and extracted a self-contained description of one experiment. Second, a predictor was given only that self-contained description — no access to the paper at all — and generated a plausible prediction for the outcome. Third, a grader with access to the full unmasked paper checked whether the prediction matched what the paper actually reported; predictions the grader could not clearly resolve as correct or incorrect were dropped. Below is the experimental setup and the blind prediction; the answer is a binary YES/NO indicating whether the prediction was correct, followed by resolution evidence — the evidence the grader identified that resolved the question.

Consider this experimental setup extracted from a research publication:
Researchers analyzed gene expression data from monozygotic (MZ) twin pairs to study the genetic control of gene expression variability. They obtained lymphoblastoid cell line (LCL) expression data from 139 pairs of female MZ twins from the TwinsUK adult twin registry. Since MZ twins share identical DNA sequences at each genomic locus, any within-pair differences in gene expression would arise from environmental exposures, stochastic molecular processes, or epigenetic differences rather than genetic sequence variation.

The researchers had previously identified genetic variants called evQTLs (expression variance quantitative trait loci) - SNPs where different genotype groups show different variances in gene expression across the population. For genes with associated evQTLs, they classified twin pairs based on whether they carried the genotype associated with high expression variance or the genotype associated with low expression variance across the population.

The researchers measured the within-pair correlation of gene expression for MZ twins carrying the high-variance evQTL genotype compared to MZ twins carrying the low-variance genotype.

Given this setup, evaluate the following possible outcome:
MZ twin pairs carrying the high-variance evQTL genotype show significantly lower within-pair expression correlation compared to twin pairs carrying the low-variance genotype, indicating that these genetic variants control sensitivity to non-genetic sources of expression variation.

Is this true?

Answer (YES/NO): YES